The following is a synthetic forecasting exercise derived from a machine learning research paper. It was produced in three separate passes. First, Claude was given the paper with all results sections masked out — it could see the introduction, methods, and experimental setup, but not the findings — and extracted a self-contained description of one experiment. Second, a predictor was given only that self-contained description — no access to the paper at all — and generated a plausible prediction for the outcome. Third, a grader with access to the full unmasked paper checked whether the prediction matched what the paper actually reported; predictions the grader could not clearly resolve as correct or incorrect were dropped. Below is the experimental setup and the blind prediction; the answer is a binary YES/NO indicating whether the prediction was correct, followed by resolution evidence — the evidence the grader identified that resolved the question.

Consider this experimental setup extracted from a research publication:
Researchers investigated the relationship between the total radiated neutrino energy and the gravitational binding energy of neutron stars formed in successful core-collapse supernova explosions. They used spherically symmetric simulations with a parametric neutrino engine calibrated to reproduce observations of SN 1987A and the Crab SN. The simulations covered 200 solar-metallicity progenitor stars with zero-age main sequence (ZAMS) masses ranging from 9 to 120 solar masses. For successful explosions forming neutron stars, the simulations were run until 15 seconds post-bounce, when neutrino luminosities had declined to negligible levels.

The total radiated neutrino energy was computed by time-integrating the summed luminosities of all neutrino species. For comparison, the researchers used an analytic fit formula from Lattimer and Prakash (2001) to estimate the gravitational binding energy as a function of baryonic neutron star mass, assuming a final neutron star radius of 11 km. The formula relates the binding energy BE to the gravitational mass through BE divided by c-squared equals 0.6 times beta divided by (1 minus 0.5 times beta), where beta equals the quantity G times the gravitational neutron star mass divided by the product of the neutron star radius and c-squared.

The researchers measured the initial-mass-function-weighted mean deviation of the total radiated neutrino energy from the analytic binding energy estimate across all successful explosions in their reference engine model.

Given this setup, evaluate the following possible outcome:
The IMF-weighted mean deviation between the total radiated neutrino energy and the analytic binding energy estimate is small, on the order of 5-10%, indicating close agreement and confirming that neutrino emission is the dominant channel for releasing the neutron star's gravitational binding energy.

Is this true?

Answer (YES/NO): YES